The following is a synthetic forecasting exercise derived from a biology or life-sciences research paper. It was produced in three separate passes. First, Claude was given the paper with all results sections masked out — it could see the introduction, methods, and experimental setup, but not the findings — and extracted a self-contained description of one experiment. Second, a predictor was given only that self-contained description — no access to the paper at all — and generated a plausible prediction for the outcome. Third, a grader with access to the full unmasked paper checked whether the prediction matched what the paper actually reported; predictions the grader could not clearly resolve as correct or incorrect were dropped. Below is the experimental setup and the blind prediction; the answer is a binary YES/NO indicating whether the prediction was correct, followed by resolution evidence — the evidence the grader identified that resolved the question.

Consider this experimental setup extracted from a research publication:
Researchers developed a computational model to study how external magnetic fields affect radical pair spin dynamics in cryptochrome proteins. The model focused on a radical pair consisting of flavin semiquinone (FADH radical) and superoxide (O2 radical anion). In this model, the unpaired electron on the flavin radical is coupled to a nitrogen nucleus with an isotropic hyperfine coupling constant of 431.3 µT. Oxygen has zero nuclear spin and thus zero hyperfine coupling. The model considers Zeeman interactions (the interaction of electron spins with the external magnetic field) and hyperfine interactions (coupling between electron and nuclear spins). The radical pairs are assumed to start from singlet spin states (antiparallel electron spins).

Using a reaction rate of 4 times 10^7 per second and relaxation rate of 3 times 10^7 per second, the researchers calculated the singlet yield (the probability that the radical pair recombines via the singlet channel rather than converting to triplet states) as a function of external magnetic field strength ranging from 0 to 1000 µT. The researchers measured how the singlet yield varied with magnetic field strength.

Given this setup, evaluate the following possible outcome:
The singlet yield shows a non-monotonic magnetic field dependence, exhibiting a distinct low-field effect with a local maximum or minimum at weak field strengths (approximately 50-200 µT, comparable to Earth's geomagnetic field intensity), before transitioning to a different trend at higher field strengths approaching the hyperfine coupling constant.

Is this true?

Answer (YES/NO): NO